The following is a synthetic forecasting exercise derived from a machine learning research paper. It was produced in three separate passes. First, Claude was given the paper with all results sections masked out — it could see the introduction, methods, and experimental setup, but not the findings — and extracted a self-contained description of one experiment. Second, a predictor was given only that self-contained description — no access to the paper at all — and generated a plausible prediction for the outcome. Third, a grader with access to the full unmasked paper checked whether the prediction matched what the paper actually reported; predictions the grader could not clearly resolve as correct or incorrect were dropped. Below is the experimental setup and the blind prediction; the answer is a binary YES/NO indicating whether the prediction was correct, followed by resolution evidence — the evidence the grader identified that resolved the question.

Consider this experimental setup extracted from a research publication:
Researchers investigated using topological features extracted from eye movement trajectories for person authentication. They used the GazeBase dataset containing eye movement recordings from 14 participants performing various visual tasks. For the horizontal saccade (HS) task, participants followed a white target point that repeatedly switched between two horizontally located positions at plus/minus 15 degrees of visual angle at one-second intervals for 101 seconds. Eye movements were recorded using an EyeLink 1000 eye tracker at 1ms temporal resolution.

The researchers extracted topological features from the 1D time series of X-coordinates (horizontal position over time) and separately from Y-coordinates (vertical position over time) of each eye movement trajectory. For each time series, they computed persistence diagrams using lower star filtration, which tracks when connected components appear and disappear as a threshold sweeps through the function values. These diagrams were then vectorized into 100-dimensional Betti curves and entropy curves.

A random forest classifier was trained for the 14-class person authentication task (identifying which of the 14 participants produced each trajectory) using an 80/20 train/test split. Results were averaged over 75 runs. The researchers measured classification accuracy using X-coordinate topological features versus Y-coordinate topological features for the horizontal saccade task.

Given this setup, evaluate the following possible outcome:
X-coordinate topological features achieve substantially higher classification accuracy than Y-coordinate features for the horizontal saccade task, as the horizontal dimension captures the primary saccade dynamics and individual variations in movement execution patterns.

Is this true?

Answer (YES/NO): YES